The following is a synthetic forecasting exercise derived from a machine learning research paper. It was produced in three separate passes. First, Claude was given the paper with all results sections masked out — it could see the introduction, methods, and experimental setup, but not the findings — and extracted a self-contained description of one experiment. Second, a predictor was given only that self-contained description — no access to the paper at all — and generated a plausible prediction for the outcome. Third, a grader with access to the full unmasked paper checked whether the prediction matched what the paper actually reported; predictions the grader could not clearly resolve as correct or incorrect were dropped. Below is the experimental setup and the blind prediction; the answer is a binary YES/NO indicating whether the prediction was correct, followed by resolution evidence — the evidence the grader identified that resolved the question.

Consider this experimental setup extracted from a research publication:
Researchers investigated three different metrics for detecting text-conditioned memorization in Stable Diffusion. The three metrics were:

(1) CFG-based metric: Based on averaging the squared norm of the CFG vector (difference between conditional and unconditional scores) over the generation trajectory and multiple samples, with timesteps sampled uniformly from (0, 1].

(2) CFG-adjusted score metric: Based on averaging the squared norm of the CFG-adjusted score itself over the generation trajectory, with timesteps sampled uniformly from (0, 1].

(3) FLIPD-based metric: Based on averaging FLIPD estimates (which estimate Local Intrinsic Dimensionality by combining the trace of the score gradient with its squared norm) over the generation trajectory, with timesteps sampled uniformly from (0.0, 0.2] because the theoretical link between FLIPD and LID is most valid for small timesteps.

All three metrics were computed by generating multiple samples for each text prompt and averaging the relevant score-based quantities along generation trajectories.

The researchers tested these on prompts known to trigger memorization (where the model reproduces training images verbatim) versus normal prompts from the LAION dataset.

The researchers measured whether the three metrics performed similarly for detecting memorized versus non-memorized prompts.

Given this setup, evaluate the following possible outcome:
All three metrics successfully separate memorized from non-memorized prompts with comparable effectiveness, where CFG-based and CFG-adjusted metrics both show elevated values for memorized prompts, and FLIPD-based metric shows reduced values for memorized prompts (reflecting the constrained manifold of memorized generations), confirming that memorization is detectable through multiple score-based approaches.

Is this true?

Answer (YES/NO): YES